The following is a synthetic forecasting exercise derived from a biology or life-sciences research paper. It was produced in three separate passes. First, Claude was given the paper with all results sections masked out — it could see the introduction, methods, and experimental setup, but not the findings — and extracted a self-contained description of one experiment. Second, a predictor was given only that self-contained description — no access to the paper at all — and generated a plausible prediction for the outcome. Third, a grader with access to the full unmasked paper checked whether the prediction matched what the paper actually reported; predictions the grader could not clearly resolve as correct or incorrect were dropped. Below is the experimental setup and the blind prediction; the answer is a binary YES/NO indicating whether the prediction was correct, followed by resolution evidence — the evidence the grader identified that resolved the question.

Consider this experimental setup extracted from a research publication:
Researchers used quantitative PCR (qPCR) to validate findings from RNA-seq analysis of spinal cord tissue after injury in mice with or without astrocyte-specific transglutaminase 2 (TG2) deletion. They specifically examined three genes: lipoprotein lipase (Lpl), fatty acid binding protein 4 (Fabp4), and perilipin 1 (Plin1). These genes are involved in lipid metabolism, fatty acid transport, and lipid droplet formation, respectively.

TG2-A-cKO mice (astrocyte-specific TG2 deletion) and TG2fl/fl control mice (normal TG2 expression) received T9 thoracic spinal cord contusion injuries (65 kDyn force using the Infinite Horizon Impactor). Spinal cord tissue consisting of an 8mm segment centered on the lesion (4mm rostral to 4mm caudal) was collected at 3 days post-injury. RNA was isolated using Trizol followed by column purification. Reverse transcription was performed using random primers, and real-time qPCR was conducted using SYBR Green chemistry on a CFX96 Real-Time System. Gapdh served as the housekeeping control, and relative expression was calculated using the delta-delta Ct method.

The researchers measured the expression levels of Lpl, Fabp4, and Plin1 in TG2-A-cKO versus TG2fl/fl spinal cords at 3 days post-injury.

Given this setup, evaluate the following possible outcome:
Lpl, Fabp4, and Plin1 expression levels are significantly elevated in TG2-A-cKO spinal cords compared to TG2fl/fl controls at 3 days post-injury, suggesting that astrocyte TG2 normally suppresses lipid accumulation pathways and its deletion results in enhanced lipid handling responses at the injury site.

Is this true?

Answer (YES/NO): YES